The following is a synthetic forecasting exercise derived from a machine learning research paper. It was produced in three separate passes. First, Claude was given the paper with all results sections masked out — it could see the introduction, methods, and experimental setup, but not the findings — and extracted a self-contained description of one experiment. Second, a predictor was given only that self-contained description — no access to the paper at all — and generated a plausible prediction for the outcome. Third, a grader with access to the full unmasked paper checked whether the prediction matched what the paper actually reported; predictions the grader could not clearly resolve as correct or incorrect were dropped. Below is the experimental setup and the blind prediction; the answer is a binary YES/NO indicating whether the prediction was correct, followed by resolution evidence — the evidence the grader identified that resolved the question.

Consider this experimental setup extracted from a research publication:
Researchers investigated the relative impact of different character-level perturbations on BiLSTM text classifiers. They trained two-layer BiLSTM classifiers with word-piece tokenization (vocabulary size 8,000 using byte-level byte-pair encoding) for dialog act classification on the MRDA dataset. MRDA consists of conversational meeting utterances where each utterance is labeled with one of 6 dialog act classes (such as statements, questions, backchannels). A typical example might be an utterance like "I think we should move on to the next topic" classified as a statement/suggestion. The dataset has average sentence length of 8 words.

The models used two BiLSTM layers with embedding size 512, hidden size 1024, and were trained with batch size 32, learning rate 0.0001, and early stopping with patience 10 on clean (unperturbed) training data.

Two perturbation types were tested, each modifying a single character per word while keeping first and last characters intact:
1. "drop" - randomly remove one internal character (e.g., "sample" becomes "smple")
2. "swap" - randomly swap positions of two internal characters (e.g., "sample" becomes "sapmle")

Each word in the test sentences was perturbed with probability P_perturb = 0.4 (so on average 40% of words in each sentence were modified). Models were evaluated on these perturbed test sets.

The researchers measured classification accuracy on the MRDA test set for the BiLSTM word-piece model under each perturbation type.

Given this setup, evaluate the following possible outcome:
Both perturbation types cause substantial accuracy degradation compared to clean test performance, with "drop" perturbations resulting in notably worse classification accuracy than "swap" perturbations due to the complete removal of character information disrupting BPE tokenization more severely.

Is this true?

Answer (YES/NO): YES